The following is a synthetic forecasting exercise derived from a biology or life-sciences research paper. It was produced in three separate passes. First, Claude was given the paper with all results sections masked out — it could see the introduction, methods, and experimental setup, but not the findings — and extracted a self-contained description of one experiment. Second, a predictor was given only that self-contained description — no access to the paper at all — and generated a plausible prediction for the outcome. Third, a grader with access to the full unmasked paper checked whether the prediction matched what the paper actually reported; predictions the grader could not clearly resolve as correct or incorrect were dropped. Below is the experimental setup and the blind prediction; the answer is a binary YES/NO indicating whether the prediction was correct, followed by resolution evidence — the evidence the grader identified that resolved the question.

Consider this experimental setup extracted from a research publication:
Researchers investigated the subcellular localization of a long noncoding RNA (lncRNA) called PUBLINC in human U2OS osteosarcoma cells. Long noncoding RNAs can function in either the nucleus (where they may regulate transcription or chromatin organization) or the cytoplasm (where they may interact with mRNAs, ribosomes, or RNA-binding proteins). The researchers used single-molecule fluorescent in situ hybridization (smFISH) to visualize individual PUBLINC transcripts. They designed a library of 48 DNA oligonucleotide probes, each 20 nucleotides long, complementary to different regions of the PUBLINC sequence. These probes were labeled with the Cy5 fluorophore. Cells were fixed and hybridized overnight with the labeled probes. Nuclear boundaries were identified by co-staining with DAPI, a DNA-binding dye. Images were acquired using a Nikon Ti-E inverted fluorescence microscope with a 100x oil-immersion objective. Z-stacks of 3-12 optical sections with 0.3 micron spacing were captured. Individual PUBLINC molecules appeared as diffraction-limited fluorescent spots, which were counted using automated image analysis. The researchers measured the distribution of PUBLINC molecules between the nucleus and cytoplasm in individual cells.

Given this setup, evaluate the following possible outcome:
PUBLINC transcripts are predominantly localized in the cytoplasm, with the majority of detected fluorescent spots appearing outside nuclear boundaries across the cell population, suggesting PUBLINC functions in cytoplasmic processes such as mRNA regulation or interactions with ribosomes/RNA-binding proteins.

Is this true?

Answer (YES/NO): YES